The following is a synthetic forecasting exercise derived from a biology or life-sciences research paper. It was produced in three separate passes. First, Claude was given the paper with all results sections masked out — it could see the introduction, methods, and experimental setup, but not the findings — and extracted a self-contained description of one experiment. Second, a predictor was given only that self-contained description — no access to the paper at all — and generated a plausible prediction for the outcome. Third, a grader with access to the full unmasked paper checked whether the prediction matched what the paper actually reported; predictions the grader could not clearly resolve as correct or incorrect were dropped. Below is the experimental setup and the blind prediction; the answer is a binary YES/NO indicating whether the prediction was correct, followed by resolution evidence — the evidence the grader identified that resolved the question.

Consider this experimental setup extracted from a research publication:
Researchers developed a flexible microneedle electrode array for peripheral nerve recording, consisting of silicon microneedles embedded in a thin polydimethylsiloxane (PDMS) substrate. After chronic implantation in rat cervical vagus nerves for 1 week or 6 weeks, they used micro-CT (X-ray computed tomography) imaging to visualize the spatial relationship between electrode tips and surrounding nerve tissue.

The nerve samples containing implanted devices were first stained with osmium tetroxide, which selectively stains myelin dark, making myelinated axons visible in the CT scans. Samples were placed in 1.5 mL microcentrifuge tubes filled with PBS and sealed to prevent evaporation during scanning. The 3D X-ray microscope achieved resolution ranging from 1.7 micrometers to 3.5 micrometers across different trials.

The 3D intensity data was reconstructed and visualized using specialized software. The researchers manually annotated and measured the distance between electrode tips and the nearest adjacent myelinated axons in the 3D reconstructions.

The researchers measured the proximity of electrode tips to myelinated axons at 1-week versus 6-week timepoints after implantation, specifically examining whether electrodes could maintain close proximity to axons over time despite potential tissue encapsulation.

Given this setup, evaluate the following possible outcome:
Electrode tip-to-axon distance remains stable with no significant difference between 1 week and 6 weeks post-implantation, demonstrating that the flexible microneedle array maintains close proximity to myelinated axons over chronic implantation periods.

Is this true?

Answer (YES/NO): NO